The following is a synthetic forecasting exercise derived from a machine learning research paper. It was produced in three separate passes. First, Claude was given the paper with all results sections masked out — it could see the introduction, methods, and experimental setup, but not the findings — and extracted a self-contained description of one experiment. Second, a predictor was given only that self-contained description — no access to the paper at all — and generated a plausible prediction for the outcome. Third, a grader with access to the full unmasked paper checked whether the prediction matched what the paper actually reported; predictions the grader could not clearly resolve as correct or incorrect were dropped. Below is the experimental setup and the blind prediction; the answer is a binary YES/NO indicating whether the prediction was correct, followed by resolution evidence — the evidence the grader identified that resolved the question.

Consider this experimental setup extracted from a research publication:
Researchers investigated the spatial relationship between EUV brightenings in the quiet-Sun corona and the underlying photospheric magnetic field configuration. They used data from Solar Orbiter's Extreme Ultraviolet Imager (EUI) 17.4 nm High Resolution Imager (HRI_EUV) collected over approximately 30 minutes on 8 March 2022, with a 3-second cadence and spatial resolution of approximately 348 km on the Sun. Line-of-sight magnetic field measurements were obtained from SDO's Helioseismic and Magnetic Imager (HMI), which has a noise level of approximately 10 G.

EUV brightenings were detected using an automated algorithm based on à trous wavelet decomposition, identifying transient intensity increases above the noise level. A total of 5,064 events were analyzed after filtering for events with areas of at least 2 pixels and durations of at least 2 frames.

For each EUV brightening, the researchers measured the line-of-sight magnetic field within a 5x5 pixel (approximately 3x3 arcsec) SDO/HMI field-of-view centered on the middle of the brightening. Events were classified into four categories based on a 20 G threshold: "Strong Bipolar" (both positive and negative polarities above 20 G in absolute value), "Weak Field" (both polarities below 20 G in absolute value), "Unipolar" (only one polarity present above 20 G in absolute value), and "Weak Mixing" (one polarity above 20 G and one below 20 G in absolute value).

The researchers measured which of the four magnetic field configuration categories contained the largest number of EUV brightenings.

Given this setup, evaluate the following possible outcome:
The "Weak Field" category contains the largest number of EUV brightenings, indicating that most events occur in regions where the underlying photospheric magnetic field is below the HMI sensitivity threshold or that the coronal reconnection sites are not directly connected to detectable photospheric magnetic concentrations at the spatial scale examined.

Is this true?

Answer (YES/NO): NO